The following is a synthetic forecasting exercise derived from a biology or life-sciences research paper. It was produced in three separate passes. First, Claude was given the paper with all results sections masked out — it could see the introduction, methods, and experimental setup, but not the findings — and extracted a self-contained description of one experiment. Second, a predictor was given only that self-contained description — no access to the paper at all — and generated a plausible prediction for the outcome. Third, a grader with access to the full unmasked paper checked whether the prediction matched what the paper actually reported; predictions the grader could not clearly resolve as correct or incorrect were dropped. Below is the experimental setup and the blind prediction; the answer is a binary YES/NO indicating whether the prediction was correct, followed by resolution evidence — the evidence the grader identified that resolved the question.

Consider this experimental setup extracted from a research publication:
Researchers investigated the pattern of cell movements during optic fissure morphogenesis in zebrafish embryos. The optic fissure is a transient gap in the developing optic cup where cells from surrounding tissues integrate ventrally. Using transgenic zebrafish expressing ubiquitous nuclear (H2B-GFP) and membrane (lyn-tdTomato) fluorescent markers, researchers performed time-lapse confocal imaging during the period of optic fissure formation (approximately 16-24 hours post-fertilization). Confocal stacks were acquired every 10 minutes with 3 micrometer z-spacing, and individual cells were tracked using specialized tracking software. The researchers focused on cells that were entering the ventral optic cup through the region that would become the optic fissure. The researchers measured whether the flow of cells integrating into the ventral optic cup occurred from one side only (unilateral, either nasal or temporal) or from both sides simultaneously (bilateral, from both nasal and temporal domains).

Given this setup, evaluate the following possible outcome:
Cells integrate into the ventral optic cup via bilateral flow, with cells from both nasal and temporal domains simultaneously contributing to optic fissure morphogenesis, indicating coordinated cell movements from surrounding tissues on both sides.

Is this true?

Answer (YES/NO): YES